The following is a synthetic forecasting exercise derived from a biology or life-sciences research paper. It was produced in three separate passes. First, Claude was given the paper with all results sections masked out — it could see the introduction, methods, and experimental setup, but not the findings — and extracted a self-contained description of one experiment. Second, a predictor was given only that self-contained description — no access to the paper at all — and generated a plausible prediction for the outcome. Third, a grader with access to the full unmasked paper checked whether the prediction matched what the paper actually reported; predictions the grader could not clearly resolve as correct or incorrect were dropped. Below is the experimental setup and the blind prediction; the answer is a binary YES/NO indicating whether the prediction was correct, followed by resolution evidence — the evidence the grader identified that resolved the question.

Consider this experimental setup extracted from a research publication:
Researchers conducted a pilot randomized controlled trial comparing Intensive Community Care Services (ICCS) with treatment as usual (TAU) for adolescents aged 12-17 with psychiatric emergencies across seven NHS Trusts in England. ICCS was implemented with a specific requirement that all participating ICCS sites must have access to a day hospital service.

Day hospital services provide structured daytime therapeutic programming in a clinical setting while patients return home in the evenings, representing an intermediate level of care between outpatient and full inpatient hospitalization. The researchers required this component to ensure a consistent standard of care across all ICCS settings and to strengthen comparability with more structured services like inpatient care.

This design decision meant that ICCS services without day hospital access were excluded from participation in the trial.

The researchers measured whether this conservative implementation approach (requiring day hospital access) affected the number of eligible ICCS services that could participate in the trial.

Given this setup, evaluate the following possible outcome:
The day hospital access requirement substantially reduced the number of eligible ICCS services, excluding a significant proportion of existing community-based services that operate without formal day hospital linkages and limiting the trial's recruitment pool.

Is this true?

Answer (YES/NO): YES